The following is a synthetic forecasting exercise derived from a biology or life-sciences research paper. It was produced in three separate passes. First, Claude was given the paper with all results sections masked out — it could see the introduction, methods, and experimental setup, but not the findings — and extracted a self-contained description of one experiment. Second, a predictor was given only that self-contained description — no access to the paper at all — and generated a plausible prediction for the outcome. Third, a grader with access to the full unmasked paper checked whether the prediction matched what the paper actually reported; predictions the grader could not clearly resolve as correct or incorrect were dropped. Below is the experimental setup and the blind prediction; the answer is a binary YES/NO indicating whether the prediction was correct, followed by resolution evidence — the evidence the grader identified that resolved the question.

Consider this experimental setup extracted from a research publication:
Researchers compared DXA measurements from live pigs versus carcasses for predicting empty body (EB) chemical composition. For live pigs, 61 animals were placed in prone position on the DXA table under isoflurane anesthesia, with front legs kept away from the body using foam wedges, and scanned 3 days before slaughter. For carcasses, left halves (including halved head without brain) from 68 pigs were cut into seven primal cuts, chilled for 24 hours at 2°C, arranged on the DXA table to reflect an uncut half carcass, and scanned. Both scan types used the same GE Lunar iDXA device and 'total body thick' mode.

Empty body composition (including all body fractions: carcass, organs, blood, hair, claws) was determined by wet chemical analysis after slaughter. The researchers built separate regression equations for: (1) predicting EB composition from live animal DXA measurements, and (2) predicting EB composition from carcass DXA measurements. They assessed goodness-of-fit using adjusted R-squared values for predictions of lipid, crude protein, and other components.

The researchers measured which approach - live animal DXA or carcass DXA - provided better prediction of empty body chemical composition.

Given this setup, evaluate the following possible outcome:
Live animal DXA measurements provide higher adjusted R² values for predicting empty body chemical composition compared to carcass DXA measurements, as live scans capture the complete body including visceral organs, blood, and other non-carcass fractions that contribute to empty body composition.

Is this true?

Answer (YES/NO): NO